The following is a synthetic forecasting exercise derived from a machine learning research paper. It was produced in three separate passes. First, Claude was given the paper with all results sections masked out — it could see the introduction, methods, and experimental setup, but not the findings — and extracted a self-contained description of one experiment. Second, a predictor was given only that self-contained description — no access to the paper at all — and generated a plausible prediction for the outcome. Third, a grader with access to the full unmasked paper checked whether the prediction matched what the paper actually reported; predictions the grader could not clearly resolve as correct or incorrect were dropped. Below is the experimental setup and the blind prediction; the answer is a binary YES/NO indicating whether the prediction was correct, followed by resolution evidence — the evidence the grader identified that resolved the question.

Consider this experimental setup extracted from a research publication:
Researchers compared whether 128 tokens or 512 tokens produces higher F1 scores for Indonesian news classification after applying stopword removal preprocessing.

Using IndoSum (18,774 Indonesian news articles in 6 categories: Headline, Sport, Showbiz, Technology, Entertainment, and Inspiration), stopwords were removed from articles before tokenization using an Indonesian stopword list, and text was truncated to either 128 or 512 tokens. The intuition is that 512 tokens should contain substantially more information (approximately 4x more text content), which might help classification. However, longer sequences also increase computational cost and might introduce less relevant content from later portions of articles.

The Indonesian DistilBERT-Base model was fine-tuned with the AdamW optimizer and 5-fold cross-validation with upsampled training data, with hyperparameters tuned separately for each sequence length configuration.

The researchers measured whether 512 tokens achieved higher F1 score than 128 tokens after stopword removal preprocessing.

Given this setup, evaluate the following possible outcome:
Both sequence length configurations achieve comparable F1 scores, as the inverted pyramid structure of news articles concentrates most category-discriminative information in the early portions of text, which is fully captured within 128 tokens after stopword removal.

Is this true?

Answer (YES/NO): NO